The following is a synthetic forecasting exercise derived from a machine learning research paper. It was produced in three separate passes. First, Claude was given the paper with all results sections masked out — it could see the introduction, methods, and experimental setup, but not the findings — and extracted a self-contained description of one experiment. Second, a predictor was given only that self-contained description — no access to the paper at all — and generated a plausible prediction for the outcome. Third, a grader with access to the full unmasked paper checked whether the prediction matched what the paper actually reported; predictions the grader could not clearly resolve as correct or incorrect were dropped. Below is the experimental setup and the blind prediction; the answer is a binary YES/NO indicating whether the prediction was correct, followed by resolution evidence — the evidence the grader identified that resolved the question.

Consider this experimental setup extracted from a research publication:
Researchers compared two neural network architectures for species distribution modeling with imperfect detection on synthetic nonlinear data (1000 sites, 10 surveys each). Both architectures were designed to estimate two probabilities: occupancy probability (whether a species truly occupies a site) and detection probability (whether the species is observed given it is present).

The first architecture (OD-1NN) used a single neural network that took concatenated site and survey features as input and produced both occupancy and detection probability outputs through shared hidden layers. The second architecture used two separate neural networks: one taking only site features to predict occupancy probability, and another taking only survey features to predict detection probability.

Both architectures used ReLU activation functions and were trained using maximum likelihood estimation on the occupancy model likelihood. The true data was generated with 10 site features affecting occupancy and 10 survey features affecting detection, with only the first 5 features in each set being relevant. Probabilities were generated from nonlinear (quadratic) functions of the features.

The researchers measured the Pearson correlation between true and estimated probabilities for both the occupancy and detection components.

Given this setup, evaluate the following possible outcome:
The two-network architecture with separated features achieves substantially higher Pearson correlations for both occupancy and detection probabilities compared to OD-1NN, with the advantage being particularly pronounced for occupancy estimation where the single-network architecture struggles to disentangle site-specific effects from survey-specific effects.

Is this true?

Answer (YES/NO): NO